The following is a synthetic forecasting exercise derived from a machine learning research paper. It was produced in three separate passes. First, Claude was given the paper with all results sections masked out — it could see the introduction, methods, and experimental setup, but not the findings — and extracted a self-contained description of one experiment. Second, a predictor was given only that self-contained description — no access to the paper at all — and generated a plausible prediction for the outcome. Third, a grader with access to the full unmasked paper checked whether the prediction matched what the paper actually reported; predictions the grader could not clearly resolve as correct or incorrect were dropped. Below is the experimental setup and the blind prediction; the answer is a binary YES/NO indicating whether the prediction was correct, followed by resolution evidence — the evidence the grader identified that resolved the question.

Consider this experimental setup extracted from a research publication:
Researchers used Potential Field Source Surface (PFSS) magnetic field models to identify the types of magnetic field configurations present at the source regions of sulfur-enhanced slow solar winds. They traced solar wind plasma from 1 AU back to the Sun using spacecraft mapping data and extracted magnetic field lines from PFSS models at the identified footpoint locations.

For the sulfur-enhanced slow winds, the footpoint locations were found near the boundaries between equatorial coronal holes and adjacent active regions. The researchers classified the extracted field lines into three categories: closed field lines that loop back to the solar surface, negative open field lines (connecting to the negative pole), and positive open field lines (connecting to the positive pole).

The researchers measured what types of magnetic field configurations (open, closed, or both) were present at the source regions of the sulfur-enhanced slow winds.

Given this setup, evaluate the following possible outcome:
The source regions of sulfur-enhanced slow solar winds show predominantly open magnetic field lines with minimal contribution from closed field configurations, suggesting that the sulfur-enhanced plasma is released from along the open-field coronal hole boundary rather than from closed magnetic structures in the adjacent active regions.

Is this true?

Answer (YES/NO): NO